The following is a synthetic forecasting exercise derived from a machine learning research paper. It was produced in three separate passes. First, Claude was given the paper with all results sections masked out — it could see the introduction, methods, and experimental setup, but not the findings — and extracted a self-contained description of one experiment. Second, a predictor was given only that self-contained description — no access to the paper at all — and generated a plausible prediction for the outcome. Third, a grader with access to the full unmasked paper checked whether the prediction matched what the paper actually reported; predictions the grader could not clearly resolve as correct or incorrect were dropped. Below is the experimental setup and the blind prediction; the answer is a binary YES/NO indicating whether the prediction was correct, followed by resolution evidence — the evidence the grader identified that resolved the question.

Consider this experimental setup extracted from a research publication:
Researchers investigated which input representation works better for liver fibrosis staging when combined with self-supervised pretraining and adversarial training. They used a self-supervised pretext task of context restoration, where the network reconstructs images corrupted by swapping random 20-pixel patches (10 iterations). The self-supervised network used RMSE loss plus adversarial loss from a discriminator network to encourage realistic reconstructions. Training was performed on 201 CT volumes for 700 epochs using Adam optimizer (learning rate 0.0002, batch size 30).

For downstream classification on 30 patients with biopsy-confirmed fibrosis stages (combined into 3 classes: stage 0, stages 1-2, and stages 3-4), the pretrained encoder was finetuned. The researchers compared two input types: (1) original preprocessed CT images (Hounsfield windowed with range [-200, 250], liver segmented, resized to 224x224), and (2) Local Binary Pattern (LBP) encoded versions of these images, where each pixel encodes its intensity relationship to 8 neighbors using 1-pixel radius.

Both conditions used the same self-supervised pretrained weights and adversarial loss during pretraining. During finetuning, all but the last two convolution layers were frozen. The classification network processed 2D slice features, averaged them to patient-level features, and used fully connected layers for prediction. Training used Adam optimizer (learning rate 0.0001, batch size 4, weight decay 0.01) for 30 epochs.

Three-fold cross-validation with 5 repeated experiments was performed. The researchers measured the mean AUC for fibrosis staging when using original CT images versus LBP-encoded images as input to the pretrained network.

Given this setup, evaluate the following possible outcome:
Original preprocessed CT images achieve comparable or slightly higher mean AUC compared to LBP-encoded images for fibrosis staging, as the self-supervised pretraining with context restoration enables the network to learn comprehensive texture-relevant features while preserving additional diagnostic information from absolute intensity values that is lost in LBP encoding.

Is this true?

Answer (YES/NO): YES